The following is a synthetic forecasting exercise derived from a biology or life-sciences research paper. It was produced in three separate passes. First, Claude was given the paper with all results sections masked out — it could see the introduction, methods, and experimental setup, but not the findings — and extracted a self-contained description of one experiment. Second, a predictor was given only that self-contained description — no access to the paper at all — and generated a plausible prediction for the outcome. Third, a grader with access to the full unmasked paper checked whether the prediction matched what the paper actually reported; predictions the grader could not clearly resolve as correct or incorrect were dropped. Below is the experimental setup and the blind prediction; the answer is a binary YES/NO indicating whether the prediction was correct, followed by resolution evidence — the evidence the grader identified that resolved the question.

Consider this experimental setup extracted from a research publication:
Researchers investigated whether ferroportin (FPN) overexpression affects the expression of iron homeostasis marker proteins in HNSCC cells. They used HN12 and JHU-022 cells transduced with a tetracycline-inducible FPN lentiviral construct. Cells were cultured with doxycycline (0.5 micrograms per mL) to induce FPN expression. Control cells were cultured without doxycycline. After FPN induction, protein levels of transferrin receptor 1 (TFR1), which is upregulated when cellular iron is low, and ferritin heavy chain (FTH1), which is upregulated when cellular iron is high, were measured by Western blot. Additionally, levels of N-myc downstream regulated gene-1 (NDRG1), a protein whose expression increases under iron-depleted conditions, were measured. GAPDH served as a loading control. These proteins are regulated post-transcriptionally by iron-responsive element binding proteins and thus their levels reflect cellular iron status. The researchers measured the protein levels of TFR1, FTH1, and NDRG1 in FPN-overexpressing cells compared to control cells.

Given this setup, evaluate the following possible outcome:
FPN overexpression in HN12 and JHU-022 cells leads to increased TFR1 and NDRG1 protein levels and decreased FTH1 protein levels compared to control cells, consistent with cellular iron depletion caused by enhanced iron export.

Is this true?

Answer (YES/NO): YES